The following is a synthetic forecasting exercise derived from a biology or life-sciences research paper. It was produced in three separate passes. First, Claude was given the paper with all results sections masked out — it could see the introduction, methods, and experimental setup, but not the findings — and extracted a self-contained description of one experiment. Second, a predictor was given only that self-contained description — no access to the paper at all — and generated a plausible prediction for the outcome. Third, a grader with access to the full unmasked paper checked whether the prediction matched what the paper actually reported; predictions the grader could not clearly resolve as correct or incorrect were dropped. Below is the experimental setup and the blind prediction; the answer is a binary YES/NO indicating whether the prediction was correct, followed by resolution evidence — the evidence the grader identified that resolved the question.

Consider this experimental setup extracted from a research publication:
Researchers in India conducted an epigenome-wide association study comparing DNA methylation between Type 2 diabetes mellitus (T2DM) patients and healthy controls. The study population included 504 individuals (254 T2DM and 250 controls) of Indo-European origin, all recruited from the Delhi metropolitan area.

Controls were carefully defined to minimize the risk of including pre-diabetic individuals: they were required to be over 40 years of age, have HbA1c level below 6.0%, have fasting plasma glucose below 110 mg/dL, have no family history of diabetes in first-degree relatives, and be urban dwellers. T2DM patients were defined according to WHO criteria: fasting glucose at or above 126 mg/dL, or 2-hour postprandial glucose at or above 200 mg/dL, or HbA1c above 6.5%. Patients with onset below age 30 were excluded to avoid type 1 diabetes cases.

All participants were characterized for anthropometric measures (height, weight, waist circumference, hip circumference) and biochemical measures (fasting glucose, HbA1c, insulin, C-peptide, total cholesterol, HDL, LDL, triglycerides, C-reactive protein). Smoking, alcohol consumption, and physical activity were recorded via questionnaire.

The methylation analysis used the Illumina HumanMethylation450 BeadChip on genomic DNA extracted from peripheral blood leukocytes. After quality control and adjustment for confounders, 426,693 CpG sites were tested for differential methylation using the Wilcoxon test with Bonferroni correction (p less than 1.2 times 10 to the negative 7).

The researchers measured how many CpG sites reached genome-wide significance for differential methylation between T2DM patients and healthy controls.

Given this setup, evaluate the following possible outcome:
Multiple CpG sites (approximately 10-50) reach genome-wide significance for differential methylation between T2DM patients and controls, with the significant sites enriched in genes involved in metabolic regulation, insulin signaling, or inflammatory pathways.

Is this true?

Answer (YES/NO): NO